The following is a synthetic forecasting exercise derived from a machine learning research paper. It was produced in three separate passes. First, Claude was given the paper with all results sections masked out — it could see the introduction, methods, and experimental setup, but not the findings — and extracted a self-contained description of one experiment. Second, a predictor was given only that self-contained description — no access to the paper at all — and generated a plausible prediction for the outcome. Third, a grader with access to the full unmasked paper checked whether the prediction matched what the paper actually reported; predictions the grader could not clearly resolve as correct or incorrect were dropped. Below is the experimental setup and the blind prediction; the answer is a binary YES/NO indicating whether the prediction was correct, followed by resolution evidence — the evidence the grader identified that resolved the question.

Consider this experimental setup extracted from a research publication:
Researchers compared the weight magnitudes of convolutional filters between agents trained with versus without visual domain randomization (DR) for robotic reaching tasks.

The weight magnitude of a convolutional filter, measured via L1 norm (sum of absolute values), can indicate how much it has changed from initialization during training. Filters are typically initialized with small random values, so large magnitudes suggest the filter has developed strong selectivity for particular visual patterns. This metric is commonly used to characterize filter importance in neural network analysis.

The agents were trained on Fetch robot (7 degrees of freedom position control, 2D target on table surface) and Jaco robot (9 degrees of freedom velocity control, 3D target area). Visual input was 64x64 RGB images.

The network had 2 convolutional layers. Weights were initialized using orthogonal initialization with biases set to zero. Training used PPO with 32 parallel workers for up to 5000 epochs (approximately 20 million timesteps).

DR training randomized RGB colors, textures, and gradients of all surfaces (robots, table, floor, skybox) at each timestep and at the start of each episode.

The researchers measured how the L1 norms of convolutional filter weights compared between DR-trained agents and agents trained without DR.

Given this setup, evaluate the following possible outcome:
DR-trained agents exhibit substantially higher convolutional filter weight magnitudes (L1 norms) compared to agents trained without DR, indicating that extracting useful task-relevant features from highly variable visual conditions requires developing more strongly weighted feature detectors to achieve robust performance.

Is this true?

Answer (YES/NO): NO